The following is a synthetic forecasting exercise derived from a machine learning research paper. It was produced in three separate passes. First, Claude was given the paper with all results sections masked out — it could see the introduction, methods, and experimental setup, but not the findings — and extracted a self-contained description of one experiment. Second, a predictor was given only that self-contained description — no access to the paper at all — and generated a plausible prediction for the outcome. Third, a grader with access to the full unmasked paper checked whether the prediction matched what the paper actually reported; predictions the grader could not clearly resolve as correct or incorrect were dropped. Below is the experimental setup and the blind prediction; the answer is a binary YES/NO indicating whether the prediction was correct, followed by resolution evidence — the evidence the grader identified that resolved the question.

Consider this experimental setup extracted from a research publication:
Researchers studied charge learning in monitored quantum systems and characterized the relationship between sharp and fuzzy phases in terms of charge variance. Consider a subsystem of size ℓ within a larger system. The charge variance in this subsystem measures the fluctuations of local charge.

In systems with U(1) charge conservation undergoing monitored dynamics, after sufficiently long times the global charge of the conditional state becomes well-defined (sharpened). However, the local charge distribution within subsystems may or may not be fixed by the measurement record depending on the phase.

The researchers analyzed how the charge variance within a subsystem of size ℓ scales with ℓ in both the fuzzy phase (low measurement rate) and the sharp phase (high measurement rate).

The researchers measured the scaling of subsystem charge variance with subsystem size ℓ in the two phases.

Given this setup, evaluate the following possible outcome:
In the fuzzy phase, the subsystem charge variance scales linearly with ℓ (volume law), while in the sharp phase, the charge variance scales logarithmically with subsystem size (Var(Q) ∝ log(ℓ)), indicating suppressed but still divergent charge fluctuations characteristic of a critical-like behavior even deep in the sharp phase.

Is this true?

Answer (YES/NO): NO